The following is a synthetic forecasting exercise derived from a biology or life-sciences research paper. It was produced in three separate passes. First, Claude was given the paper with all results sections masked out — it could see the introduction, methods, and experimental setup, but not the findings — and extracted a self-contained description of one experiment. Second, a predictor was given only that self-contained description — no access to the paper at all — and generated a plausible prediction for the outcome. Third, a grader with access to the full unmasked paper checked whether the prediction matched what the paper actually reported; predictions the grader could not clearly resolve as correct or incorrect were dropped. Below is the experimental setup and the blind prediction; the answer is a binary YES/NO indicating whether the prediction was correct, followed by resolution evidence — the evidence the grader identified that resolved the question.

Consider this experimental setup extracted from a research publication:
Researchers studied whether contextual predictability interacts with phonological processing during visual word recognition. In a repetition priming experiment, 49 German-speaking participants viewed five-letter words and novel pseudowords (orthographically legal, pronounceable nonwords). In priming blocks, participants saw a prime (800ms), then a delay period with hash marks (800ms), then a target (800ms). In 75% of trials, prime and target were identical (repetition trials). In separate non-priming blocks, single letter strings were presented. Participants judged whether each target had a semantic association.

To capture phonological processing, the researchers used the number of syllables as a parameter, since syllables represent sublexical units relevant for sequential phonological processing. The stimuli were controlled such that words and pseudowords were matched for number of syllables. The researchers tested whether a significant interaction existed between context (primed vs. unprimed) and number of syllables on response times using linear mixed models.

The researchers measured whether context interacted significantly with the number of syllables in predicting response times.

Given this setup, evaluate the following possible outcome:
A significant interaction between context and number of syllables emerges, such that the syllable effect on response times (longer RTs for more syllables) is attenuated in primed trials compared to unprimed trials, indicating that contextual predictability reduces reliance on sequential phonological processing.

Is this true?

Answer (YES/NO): NO